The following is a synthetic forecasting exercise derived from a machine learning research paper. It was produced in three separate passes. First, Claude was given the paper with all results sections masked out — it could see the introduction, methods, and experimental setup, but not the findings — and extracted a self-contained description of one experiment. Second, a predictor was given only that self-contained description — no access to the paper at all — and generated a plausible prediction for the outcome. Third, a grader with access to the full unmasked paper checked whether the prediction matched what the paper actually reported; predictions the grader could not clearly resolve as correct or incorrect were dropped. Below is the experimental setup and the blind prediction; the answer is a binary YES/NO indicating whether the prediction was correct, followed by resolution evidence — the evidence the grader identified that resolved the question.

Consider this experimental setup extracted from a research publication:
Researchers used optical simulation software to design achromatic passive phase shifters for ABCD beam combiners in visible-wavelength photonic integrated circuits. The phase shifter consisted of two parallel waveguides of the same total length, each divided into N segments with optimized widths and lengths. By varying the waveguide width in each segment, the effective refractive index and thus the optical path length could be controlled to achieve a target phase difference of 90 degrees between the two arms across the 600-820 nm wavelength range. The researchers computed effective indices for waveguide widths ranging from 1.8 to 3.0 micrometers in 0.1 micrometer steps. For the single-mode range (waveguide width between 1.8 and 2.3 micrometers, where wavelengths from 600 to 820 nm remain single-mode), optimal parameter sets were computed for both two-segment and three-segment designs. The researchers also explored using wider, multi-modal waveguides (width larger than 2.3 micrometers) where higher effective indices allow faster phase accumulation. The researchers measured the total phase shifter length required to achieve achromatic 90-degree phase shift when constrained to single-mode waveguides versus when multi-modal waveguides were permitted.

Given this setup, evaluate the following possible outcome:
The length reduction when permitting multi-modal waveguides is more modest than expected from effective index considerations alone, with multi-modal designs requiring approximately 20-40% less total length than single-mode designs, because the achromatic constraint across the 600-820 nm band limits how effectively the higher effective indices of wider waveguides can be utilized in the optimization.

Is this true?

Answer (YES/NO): NO